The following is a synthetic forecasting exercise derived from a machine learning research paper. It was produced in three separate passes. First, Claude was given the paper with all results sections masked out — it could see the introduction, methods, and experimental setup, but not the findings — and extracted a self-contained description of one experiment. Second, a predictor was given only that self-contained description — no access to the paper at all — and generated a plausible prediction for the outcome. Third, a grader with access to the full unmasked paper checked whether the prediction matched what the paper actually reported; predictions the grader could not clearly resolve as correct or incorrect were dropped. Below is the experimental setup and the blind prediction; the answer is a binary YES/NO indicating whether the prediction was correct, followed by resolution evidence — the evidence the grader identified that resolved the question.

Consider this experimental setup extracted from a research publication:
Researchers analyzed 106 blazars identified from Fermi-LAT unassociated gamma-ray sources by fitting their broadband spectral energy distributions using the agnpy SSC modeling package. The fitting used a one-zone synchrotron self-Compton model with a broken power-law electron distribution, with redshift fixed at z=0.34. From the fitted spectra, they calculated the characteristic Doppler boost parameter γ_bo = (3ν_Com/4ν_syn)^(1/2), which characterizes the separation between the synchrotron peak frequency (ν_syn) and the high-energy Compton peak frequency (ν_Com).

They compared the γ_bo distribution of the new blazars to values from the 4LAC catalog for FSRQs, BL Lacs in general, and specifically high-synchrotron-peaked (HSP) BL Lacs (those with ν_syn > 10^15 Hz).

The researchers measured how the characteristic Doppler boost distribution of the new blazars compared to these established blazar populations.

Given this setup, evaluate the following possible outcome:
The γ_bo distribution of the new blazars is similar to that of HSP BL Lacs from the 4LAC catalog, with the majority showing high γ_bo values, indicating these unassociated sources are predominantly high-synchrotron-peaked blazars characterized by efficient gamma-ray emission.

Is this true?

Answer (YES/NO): NO